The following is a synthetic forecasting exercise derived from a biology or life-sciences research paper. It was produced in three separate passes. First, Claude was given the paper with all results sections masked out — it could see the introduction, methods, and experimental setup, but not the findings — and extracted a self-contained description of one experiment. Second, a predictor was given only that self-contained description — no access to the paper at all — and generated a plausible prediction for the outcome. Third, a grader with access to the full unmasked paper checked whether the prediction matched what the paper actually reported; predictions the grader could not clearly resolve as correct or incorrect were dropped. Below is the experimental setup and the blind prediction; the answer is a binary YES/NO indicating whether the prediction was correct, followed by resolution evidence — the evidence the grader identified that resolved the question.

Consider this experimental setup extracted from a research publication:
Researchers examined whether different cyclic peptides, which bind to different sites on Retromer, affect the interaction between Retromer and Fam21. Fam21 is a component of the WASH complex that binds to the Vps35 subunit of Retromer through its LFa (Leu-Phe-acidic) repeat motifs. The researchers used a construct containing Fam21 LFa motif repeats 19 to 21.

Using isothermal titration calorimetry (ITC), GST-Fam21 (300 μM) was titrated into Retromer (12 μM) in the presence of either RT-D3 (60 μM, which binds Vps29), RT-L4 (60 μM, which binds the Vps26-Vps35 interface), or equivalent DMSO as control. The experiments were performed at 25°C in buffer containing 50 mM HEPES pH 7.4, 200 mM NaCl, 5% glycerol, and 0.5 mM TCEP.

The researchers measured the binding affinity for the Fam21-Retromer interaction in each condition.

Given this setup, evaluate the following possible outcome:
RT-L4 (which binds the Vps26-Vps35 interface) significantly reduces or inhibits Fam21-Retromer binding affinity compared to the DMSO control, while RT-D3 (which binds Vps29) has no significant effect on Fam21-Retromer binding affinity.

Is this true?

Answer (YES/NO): NO